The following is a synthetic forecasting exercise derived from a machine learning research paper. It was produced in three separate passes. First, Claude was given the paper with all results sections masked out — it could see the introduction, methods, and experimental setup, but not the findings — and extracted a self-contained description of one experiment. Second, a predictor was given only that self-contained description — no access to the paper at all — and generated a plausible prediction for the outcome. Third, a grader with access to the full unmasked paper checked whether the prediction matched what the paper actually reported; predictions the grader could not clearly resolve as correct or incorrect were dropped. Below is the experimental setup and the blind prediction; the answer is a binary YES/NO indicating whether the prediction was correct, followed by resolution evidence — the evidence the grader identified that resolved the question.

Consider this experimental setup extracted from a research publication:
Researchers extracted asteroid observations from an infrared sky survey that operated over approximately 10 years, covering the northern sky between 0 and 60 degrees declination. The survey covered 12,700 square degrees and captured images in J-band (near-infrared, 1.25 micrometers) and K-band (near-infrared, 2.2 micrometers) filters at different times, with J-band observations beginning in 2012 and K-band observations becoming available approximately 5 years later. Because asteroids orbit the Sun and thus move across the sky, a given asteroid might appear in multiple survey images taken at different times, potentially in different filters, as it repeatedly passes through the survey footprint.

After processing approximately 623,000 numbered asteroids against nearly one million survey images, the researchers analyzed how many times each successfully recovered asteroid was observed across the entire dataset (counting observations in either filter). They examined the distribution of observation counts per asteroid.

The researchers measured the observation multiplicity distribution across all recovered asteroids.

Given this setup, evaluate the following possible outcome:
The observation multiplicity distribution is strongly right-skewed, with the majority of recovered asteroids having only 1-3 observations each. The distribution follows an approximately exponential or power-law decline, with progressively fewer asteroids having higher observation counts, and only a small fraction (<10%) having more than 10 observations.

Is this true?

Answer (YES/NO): YES